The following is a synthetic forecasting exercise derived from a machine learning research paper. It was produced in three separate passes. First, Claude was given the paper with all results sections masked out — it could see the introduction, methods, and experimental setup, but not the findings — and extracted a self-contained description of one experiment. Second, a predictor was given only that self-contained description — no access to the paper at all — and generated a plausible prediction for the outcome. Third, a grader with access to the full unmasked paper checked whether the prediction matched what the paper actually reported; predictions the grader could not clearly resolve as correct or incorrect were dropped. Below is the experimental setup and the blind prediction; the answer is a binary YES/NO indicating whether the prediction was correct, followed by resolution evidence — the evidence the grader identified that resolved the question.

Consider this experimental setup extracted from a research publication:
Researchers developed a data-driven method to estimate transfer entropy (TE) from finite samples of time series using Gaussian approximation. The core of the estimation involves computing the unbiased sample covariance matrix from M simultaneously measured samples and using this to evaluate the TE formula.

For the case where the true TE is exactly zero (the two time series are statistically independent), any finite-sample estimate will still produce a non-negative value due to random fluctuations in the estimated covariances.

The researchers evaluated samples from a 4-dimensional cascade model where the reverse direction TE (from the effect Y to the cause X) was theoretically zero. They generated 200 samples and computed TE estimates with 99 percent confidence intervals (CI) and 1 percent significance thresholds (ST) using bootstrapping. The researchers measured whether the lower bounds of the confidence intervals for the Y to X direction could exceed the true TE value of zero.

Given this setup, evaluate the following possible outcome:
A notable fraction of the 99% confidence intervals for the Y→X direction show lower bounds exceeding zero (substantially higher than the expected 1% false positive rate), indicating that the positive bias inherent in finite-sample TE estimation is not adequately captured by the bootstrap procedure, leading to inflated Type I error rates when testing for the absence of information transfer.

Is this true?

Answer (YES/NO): YES